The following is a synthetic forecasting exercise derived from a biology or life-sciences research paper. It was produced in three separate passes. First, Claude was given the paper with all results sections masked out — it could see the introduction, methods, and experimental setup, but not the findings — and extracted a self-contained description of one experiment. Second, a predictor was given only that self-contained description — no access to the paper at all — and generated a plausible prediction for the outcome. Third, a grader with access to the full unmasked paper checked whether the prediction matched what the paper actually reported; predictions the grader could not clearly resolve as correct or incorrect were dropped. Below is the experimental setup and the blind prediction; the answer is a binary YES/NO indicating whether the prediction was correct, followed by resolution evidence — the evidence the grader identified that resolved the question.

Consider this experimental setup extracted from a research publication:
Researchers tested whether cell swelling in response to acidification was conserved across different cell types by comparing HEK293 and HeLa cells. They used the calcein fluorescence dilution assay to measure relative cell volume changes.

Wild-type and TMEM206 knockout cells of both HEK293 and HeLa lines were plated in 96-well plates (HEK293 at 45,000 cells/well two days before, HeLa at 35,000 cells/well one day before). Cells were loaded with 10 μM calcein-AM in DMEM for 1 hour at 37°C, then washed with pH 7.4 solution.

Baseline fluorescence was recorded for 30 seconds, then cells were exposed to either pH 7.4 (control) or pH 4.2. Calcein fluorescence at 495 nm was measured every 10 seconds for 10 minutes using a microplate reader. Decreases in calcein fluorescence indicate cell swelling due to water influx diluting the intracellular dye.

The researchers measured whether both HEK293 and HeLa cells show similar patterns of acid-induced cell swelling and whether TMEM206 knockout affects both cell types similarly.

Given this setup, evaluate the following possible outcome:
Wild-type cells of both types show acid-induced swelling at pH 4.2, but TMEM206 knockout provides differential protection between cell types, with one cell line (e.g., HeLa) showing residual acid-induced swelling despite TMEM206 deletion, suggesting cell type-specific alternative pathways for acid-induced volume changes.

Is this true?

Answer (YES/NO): NO